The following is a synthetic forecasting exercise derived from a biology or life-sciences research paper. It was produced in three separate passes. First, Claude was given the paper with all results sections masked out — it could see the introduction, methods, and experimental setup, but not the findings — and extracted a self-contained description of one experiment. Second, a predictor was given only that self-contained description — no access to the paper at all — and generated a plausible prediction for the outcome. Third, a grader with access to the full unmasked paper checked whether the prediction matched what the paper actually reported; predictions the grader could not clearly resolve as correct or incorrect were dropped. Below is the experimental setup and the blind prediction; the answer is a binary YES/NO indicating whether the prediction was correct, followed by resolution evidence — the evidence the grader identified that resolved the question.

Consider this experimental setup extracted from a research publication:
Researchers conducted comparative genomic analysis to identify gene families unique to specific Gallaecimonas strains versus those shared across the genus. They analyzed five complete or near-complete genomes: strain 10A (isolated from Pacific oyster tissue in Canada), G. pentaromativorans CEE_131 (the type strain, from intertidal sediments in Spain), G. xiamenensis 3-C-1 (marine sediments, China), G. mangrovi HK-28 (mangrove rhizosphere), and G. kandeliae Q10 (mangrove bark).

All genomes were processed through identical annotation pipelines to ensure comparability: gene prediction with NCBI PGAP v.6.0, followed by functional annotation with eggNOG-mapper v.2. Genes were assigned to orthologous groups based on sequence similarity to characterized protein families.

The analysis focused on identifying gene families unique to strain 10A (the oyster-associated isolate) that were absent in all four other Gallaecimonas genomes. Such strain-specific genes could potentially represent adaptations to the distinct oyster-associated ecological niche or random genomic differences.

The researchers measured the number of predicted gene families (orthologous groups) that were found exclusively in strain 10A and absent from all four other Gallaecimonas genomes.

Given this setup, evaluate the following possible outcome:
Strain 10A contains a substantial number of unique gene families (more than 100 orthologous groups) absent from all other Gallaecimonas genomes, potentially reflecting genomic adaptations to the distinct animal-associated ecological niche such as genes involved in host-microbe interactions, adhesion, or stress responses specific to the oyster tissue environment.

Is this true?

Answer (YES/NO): YES